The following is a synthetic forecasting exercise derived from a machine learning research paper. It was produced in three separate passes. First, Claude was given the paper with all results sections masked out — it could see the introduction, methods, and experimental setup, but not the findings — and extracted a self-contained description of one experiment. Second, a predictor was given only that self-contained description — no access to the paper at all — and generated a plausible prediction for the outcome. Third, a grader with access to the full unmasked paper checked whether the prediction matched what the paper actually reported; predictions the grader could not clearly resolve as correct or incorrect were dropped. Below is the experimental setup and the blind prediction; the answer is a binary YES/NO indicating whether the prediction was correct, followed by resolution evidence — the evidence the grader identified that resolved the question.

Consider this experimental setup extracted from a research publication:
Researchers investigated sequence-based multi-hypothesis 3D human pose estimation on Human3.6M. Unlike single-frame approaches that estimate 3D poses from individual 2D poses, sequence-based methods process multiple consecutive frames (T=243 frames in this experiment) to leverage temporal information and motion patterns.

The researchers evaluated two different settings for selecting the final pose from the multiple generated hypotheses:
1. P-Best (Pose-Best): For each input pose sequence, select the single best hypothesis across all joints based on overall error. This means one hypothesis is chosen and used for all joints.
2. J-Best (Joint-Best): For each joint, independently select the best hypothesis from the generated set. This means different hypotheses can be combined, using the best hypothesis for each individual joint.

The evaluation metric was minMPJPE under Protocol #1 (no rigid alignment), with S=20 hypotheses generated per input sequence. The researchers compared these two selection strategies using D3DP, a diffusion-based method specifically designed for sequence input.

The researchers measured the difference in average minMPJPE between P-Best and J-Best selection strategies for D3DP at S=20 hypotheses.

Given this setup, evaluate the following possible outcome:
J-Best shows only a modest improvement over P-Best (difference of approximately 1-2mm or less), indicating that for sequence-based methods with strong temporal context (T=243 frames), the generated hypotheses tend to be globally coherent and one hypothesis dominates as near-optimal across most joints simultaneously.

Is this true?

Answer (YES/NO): NO